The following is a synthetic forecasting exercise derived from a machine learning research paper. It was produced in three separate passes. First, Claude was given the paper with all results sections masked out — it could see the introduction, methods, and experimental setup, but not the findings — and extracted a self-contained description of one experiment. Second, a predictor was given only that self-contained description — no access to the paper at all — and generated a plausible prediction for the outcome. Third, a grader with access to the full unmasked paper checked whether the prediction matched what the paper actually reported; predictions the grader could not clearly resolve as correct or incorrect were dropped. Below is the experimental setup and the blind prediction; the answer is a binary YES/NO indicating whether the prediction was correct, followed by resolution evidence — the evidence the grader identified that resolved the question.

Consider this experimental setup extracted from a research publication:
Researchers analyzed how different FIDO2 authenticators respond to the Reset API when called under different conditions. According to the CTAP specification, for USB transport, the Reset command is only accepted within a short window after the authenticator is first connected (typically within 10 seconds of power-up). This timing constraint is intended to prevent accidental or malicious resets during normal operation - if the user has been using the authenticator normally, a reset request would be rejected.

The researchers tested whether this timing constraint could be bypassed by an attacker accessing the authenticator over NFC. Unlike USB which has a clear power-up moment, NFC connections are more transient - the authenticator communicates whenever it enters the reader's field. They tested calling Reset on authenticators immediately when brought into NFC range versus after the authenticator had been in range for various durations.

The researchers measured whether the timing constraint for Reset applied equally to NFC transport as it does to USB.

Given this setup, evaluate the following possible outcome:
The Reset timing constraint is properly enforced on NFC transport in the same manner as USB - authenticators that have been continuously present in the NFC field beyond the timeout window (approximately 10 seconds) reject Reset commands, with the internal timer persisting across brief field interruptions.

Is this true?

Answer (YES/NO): NO